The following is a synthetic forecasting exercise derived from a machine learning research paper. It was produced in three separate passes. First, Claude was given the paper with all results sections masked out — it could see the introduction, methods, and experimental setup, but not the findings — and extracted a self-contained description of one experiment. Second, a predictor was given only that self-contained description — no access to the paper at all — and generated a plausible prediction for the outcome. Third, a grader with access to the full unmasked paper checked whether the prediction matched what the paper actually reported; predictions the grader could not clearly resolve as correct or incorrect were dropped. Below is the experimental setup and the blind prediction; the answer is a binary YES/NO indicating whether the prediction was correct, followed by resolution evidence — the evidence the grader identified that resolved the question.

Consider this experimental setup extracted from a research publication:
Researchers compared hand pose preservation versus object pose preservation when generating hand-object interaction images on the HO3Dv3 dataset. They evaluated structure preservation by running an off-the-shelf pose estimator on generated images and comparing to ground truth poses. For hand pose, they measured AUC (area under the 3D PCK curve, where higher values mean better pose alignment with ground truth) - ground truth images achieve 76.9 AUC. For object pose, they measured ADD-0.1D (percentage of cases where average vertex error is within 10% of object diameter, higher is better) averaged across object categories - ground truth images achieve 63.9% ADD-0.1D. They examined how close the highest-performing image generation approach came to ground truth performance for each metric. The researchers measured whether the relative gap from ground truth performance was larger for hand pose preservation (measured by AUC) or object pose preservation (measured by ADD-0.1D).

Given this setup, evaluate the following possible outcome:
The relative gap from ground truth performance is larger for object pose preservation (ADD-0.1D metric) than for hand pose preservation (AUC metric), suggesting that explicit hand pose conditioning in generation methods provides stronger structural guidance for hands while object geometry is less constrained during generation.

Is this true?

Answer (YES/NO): YES